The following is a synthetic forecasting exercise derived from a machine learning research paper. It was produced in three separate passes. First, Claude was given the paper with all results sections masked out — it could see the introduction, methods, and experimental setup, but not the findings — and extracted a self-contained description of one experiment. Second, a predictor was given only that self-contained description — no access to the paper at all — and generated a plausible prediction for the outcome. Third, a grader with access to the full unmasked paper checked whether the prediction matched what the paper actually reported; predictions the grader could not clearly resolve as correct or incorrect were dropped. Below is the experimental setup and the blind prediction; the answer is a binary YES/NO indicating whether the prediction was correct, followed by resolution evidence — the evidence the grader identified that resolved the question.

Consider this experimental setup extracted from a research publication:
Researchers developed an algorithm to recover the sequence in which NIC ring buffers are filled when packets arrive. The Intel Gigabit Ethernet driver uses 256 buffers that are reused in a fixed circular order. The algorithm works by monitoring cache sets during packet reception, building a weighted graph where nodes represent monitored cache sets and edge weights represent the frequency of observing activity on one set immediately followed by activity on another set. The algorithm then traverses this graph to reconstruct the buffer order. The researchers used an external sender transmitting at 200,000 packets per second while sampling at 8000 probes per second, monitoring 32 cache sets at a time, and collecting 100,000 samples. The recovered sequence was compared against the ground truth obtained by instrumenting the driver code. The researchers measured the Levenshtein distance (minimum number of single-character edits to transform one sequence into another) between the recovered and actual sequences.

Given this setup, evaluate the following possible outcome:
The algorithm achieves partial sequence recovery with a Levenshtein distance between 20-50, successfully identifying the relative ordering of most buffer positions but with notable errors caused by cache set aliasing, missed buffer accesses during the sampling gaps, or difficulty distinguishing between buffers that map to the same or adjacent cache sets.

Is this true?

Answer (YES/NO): YES